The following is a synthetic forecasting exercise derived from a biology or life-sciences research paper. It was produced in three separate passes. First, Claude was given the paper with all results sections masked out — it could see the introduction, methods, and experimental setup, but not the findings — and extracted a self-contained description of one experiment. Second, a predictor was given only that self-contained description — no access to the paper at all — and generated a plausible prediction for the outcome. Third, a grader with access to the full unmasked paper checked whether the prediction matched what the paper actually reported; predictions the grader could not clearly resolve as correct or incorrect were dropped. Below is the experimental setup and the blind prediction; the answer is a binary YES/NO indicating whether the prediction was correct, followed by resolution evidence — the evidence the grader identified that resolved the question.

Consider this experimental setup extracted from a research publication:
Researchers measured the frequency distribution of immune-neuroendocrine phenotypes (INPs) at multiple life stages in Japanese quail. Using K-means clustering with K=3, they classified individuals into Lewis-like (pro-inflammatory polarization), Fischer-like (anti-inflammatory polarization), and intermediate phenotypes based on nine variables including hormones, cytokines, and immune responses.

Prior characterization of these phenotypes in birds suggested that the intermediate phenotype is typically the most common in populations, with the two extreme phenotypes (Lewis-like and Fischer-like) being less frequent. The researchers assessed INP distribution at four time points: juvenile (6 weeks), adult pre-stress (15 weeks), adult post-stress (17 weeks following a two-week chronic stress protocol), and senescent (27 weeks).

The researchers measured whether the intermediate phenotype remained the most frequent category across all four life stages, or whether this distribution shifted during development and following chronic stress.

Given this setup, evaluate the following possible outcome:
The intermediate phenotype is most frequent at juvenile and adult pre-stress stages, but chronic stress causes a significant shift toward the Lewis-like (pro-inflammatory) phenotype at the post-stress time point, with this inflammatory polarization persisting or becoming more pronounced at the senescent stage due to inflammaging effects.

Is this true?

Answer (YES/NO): NO